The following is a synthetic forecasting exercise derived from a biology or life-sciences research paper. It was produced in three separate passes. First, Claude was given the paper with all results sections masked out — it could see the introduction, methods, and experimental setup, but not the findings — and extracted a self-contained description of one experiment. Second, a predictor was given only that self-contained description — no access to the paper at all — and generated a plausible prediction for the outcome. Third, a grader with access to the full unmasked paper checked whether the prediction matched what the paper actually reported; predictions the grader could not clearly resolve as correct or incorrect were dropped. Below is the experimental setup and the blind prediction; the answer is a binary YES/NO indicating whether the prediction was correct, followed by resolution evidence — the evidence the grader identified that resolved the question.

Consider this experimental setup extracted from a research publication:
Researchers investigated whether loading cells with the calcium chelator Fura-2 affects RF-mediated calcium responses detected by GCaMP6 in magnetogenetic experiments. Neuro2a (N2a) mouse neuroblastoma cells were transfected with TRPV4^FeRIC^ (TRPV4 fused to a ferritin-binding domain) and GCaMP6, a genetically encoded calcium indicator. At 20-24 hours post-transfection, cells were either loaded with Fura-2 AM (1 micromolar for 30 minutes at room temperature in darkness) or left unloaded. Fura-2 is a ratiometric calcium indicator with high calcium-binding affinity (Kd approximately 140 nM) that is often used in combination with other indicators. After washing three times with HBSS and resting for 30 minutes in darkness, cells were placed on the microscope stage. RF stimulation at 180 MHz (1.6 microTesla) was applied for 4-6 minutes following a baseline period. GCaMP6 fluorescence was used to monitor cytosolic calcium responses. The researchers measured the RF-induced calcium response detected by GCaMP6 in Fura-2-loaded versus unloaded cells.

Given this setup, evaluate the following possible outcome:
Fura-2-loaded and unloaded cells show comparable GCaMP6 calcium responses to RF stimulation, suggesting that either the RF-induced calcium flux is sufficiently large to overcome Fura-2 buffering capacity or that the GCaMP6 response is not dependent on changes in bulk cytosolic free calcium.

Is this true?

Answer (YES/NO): NO